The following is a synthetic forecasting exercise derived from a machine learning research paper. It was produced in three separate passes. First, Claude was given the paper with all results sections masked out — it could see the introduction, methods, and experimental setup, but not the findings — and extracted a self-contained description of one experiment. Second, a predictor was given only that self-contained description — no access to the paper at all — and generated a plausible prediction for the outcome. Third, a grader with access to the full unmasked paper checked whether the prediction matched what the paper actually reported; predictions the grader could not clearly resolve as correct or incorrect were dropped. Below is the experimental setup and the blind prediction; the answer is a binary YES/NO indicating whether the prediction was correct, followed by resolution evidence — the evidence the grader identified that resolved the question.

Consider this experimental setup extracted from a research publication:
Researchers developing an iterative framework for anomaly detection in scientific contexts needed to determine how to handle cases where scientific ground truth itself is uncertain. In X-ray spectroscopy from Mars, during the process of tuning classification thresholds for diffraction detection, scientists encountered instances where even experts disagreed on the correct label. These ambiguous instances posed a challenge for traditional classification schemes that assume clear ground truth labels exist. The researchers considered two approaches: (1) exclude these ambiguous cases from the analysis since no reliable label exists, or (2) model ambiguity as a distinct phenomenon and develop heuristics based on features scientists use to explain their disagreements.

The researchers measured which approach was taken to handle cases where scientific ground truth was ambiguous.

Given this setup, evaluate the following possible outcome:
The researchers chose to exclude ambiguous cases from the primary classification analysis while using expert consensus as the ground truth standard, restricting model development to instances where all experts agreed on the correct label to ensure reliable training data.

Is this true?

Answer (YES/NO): NO